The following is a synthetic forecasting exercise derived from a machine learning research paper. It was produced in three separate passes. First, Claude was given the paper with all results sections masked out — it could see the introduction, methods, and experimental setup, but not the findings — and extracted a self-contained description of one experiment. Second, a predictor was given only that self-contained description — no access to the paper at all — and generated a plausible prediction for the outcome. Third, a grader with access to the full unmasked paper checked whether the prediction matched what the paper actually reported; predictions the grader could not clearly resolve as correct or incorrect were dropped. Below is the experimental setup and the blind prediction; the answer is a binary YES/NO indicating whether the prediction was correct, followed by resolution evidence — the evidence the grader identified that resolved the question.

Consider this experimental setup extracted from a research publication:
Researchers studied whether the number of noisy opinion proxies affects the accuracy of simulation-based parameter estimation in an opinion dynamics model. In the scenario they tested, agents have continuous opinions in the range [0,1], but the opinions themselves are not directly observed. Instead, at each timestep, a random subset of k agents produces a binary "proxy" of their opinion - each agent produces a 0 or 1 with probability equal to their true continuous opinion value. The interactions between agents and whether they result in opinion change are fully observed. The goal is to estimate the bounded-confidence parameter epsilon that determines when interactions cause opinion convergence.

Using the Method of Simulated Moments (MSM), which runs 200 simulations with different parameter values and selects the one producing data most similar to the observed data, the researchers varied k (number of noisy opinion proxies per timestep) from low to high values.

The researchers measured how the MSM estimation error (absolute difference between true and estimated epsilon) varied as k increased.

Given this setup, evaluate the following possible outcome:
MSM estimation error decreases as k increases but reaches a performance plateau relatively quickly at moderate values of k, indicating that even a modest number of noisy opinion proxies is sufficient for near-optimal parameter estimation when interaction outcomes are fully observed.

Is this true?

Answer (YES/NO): NO